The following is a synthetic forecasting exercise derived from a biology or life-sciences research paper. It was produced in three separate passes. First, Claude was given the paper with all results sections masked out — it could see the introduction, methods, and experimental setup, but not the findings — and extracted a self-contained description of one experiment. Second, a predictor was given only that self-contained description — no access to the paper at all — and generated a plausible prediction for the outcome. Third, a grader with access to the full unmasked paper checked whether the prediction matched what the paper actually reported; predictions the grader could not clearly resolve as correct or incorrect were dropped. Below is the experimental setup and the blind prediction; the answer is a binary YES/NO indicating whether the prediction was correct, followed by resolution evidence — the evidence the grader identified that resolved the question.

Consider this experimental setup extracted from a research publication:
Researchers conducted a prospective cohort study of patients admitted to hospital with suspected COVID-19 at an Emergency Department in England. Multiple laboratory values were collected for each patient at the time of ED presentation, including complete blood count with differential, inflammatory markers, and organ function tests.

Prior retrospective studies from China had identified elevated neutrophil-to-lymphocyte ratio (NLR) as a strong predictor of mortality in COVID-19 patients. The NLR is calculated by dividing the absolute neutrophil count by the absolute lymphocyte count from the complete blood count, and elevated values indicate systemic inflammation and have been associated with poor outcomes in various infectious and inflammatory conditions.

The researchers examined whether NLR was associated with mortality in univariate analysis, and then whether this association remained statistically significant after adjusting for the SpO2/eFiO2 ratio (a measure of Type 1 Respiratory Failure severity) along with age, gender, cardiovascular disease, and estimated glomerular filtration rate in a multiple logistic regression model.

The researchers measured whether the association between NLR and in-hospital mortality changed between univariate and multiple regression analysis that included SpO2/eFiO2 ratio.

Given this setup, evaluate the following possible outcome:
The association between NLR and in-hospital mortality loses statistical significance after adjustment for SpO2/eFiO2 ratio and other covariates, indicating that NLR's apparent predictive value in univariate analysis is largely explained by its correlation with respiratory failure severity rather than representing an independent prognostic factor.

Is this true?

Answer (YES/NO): YES